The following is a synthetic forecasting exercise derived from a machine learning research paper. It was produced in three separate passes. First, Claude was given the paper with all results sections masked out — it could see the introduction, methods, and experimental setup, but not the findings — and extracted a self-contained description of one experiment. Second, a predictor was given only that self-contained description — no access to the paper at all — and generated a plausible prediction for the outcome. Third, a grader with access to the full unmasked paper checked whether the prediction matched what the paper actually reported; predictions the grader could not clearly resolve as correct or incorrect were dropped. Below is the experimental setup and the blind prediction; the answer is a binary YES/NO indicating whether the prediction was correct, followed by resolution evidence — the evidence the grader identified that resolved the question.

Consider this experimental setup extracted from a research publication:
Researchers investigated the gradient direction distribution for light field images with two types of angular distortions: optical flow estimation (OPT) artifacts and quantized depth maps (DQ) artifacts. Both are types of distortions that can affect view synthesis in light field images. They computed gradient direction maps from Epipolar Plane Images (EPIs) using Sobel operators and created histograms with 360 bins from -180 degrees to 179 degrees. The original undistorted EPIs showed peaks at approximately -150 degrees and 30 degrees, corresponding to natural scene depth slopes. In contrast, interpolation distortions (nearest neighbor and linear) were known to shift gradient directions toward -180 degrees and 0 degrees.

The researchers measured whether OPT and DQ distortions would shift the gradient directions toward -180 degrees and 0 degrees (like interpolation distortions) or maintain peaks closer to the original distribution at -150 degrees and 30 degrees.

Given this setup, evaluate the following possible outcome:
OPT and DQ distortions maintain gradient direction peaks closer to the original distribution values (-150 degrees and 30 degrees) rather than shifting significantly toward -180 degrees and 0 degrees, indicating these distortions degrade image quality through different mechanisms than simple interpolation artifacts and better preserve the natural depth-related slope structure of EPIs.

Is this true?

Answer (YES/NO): YES